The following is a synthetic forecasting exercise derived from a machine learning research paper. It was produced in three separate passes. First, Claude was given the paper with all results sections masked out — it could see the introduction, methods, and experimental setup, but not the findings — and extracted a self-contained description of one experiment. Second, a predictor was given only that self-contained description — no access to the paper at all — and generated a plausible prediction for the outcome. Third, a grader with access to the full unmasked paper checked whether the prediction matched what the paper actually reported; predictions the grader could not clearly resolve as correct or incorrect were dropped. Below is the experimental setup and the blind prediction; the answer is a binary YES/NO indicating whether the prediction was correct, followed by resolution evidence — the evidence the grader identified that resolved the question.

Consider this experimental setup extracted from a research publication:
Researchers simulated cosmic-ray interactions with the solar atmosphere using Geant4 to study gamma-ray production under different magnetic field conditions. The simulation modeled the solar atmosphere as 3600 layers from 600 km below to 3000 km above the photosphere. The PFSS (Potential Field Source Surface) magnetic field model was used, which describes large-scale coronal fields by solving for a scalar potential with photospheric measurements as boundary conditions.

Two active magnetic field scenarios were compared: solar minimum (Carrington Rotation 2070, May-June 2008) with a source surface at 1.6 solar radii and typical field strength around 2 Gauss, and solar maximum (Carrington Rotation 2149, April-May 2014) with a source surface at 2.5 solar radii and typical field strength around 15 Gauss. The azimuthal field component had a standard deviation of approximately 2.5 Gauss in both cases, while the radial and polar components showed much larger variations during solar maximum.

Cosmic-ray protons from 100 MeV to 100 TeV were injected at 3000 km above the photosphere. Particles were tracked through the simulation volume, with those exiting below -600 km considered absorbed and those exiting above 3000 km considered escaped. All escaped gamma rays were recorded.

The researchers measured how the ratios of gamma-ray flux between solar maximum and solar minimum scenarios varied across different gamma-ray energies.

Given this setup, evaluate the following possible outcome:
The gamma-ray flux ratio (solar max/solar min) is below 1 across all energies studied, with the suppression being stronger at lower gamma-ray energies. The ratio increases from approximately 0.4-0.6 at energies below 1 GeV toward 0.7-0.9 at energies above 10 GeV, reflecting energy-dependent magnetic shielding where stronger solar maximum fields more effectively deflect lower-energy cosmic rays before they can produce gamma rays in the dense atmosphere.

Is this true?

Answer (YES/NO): NO